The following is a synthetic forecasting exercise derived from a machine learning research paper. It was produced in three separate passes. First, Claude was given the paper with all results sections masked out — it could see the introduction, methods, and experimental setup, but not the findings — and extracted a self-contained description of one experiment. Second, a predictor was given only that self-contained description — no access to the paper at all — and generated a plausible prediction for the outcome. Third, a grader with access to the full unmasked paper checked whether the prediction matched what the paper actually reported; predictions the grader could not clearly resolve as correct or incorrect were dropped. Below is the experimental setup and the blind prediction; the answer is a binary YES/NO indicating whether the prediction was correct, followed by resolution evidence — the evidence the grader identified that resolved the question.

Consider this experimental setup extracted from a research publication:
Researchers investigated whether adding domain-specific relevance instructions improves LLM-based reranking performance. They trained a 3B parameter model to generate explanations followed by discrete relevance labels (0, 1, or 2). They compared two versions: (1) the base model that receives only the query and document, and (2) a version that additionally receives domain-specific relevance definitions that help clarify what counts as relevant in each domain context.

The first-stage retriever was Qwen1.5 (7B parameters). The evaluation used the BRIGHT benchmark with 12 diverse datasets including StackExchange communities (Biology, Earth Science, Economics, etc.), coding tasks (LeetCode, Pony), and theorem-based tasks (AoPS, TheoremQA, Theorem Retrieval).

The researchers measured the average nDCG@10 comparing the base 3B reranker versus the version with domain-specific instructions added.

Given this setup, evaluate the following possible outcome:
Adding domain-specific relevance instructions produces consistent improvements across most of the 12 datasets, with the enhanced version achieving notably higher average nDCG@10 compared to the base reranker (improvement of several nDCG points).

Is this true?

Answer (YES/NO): NO